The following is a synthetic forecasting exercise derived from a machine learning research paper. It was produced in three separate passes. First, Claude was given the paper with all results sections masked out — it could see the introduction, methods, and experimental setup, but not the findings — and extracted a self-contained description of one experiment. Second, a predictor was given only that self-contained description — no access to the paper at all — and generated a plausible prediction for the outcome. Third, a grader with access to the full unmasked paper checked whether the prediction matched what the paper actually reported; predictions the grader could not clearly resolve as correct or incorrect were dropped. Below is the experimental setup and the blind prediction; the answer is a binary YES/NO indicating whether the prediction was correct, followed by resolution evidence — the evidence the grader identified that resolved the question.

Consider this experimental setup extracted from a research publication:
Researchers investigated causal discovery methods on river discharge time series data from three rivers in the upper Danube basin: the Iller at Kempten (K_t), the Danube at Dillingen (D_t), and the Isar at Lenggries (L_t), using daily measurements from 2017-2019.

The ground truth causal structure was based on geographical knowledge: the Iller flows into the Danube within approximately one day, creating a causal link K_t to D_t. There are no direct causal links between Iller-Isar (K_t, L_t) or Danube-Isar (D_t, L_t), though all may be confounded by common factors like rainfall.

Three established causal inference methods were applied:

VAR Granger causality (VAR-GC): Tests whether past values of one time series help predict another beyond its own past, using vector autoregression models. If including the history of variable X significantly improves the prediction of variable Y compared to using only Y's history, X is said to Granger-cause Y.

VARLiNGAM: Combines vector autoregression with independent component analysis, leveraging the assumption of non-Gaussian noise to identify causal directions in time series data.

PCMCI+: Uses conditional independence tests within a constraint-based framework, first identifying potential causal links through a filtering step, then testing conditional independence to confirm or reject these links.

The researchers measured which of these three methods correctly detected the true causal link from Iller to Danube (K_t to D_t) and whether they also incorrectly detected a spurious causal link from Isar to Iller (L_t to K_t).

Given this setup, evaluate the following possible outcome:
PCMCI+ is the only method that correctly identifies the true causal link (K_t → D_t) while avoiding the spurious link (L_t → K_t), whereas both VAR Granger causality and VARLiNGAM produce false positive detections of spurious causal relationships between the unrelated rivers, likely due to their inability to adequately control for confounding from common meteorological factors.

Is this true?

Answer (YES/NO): NO